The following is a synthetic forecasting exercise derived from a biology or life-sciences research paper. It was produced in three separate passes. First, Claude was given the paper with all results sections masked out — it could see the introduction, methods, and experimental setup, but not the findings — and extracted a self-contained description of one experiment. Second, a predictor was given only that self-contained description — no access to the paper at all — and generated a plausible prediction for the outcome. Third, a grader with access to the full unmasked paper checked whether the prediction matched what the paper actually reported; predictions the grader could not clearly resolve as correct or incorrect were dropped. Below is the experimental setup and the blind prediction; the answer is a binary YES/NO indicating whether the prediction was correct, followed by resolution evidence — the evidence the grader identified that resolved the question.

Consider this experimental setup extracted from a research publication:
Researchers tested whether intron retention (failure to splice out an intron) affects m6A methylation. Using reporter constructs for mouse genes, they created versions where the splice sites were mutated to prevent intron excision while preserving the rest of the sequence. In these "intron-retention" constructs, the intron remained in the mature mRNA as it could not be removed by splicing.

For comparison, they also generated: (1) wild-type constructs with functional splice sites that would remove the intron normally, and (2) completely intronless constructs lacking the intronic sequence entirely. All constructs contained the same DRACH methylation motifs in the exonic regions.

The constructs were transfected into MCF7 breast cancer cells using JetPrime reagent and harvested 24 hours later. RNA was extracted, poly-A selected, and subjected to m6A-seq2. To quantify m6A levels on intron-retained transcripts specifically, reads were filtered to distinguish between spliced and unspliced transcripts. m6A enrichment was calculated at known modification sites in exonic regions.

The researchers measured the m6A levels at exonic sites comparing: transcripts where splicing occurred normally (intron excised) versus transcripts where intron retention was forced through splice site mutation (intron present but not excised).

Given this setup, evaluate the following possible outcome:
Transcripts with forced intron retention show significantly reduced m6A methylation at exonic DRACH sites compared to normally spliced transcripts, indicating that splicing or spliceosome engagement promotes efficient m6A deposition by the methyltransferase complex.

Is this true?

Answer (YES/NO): NO